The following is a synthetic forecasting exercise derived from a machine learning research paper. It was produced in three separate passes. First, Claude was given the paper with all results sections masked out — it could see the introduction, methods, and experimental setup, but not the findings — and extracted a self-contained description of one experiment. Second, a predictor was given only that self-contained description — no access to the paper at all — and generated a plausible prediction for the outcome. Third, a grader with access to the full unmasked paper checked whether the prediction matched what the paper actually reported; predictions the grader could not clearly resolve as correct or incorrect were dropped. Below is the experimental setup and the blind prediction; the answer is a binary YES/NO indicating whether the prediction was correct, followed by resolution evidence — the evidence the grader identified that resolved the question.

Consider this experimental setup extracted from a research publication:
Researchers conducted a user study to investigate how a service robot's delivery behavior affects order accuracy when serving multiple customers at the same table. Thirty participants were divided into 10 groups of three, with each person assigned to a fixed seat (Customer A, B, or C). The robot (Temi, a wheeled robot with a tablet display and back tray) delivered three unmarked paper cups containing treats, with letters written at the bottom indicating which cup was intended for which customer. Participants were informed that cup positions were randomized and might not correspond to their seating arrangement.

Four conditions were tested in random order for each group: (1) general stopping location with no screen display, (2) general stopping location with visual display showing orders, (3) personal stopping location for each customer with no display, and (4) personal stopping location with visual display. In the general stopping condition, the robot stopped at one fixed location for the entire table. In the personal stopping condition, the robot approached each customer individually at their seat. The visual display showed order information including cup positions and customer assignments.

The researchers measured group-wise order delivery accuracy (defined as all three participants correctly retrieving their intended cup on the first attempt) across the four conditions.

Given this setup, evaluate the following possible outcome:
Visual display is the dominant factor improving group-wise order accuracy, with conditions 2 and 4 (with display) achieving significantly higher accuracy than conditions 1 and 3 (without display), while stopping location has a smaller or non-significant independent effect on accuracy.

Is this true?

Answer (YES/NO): YES